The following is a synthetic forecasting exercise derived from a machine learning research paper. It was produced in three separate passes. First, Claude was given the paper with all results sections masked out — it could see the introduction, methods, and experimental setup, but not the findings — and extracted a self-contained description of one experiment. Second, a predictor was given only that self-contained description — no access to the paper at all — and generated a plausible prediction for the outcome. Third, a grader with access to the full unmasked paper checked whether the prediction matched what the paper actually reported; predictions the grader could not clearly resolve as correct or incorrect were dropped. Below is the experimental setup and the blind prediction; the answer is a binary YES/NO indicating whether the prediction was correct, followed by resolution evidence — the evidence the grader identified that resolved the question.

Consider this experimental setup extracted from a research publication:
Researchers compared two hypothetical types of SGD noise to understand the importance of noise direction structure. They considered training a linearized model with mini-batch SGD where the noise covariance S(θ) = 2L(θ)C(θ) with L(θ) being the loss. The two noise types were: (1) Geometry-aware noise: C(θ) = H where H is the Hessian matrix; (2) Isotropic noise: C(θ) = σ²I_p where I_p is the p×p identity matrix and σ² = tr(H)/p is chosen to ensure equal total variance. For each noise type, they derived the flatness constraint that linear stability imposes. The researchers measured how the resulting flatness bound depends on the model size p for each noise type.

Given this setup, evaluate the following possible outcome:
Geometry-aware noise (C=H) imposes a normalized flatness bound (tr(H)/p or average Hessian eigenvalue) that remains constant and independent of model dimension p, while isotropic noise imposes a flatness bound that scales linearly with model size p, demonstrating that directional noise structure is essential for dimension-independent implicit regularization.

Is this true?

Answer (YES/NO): NO